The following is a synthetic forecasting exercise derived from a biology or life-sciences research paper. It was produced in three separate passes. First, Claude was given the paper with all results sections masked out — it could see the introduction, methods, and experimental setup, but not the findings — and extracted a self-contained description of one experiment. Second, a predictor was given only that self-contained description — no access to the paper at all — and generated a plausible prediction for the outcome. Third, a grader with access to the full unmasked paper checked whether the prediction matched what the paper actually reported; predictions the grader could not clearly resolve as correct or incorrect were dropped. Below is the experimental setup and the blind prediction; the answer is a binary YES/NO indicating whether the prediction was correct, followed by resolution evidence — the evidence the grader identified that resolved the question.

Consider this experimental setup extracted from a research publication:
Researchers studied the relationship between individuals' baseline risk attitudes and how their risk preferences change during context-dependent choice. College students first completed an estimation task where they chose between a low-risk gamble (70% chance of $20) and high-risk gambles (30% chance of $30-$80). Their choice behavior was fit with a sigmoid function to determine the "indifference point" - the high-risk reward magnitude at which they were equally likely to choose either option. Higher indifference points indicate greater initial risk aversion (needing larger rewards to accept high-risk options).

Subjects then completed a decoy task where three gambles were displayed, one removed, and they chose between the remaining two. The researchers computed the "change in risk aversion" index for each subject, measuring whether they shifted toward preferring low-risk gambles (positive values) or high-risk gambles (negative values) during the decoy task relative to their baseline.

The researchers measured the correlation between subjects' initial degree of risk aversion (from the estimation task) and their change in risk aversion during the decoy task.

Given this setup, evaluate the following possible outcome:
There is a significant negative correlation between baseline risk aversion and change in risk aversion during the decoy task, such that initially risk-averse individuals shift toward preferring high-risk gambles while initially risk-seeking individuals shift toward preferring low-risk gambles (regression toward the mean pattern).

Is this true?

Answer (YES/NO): NO